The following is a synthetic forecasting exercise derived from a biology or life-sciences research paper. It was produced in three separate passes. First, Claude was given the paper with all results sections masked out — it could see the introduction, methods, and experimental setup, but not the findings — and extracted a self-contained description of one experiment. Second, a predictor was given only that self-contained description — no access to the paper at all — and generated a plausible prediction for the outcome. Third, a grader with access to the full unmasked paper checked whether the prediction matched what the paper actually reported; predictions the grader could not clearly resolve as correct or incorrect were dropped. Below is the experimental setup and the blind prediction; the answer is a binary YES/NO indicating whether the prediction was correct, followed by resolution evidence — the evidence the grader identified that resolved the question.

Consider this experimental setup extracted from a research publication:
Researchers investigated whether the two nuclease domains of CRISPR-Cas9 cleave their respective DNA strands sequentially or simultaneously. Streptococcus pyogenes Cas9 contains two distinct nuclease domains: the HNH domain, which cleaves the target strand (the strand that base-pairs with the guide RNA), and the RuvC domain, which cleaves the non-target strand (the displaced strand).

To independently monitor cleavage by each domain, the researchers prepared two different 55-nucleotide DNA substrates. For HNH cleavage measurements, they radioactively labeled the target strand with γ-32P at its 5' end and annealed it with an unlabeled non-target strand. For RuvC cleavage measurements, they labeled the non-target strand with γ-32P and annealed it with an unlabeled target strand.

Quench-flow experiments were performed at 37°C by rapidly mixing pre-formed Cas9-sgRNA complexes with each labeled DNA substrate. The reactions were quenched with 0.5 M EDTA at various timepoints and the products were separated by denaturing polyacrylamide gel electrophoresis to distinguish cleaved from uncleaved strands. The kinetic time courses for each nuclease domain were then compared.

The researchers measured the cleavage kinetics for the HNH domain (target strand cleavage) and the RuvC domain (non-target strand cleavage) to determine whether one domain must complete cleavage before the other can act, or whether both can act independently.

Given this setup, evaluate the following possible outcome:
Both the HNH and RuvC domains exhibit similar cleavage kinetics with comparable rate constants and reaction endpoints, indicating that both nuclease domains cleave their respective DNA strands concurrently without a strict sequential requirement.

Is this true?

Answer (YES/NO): NO